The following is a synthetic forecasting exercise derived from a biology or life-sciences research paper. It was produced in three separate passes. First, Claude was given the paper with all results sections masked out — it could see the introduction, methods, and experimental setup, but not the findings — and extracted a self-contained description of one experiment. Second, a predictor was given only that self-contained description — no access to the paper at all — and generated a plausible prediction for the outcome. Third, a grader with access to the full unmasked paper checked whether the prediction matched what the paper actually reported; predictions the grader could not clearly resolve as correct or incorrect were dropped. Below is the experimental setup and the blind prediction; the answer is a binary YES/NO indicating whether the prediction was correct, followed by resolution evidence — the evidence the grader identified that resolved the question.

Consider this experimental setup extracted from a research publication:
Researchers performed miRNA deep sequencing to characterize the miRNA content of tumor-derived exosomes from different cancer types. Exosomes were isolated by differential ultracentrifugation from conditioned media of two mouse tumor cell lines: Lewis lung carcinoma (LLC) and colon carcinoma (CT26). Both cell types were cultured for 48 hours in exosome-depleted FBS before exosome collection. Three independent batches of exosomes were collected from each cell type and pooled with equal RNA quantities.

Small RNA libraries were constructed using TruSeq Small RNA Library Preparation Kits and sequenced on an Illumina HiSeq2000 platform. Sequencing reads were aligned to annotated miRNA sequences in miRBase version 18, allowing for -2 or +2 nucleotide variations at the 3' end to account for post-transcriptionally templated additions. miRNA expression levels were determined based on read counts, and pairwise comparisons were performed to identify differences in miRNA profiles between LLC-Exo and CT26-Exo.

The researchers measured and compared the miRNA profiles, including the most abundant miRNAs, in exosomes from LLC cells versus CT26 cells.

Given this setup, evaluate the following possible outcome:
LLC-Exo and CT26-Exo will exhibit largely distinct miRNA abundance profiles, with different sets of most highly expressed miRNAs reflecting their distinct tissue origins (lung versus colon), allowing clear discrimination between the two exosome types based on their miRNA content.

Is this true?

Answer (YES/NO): NO